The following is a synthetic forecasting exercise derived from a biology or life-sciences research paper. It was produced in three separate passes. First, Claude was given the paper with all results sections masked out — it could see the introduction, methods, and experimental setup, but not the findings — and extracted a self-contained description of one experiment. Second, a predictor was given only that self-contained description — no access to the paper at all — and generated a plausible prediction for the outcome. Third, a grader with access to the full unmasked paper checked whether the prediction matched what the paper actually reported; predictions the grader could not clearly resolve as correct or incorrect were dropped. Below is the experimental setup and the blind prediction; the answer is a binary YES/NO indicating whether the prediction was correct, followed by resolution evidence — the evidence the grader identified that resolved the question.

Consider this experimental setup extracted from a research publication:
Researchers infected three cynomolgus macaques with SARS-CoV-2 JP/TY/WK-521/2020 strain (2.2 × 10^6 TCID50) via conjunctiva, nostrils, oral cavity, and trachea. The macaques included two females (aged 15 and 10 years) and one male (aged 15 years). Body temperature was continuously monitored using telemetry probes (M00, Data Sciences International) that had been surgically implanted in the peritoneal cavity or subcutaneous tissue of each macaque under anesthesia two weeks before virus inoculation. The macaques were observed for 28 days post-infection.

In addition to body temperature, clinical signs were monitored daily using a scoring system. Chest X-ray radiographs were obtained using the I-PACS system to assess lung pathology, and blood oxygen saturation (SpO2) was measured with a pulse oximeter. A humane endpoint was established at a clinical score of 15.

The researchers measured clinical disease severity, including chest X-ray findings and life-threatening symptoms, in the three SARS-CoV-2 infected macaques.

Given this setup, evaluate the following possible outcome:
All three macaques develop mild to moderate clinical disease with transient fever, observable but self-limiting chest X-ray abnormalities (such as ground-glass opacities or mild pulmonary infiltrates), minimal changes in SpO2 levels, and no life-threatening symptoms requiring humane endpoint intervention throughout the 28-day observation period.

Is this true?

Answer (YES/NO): NO